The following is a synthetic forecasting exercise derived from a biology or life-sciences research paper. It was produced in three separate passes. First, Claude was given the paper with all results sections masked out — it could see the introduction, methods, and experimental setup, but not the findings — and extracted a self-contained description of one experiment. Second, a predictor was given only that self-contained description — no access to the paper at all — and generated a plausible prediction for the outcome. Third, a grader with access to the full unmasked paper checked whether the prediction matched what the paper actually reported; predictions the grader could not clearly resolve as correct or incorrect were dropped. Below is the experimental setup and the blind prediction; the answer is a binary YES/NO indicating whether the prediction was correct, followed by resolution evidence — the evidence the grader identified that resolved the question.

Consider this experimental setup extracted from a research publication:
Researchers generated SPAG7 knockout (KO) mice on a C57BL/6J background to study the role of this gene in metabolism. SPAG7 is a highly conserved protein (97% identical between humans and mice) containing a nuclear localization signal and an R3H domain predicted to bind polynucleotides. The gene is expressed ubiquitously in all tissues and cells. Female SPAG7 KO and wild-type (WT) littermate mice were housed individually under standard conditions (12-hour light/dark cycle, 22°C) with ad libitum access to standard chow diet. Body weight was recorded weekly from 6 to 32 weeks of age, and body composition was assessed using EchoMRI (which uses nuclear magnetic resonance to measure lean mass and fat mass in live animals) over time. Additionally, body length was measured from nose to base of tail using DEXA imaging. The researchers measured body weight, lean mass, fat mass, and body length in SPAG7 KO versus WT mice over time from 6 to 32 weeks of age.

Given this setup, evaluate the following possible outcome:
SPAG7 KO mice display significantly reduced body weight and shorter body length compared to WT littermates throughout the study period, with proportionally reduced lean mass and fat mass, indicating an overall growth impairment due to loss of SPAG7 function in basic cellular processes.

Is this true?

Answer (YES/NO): NO